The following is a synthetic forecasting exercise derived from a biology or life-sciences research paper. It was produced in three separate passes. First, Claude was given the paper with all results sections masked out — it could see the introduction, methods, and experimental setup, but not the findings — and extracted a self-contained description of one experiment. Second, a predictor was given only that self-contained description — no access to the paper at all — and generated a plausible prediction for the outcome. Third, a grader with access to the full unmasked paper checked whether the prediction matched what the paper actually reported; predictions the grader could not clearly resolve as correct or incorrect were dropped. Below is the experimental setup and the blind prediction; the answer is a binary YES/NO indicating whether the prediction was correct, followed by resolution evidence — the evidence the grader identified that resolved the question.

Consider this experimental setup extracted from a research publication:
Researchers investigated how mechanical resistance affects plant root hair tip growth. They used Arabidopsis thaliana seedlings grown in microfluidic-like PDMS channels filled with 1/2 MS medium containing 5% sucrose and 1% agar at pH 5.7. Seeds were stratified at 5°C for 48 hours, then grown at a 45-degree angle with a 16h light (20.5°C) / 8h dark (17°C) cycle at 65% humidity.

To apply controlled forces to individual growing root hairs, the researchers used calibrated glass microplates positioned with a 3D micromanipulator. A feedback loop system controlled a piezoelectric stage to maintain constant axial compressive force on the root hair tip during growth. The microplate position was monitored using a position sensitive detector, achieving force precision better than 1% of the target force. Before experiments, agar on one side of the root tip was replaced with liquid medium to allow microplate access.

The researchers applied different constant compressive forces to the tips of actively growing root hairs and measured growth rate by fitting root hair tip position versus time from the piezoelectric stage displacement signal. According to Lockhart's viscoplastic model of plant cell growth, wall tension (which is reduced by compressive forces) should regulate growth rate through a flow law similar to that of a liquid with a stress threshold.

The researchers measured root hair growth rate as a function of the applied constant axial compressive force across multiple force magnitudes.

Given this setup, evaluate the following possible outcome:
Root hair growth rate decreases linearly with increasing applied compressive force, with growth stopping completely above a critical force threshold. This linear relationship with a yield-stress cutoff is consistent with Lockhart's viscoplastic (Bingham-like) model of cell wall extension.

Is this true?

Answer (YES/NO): YES